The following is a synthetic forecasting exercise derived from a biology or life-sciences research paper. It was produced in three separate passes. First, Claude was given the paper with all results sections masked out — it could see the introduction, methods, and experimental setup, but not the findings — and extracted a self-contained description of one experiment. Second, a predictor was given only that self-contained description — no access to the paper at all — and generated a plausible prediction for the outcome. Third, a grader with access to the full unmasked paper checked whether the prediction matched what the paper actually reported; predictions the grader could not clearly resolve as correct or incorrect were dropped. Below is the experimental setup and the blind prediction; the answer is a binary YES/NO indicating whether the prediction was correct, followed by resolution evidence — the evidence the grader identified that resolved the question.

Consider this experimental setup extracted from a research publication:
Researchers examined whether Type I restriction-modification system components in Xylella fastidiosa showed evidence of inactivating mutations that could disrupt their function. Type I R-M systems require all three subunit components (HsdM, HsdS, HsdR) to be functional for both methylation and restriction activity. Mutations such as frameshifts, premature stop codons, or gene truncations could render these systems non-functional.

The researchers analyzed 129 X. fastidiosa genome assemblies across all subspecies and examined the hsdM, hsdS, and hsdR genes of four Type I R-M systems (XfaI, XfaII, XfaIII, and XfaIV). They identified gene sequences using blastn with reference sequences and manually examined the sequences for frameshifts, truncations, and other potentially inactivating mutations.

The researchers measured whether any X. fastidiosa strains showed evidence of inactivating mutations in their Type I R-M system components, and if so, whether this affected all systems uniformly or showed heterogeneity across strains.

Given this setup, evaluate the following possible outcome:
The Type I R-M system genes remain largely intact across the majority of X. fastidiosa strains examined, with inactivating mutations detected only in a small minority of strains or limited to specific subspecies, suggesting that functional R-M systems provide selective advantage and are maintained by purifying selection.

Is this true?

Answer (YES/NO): NO